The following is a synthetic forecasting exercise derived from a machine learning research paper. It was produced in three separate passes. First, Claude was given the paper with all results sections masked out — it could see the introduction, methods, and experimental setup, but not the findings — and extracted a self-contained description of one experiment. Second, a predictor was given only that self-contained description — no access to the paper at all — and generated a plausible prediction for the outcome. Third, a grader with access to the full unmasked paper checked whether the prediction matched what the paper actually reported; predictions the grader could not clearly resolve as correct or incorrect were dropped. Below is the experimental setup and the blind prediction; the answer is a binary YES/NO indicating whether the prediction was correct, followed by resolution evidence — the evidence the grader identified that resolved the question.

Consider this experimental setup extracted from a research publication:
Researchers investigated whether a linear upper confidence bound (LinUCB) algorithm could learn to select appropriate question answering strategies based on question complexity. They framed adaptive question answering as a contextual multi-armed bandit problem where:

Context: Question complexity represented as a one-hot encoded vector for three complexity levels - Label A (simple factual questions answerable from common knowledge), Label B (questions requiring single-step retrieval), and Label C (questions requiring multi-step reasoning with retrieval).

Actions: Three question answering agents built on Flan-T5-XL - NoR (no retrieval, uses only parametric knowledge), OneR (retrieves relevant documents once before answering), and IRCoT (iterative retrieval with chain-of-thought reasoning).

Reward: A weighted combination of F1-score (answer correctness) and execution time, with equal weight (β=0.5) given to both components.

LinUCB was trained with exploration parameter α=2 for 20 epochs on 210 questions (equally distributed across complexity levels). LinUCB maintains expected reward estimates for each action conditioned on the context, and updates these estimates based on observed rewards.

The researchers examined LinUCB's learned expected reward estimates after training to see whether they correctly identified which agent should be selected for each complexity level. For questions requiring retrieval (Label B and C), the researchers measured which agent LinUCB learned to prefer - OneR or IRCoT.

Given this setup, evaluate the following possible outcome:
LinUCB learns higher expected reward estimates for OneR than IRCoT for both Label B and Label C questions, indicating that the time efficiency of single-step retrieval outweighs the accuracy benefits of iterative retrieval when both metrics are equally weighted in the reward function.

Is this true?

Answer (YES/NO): NO